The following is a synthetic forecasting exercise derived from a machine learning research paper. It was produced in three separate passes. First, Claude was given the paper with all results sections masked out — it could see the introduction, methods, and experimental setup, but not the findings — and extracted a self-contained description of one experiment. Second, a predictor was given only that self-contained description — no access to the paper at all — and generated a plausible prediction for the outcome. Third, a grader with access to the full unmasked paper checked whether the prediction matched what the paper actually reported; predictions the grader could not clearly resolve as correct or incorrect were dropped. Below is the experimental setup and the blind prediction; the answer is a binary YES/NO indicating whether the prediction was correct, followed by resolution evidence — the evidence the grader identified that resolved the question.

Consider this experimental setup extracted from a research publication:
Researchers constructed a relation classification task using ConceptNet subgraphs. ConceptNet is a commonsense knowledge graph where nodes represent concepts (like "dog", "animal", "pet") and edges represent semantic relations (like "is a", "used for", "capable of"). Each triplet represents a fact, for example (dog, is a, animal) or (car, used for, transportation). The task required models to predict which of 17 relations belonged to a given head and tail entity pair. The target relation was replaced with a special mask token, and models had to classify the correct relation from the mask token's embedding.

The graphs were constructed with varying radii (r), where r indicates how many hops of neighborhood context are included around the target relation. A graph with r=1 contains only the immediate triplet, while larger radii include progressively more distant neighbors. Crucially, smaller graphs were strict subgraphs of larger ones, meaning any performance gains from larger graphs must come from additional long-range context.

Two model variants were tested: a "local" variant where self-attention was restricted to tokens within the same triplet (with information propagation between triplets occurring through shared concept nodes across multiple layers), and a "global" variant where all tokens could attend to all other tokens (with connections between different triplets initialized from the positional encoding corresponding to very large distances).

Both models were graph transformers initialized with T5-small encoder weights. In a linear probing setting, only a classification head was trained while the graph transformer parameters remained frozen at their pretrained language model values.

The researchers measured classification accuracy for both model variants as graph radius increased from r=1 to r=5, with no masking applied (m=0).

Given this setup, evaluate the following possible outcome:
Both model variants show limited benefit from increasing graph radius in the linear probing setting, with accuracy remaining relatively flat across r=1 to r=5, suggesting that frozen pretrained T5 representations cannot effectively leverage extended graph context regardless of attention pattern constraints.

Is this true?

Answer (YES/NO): NO